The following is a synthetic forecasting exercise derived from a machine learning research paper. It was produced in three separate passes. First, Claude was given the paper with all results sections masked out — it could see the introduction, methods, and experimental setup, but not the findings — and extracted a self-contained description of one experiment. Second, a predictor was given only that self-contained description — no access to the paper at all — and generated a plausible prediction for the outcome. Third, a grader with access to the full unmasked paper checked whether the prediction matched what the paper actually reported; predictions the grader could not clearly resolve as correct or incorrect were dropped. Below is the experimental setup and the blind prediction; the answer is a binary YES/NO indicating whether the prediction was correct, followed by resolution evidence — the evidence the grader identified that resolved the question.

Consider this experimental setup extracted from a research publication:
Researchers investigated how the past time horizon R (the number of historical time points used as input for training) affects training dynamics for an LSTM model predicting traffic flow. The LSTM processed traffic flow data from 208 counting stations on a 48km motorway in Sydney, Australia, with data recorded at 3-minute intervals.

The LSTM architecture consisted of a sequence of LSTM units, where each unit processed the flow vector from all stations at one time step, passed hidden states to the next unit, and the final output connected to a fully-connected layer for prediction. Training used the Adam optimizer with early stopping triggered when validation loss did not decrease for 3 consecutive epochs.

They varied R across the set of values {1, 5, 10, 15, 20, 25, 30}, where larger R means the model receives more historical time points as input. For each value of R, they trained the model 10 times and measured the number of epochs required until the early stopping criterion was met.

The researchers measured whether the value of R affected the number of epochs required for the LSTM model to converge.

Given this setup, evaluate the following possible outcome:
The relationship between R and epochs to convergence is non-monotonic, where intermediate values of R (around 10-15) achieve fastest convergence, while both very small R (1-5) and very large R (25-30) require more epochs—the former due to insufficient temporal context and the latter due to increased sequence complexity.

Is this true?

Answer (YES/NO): NO